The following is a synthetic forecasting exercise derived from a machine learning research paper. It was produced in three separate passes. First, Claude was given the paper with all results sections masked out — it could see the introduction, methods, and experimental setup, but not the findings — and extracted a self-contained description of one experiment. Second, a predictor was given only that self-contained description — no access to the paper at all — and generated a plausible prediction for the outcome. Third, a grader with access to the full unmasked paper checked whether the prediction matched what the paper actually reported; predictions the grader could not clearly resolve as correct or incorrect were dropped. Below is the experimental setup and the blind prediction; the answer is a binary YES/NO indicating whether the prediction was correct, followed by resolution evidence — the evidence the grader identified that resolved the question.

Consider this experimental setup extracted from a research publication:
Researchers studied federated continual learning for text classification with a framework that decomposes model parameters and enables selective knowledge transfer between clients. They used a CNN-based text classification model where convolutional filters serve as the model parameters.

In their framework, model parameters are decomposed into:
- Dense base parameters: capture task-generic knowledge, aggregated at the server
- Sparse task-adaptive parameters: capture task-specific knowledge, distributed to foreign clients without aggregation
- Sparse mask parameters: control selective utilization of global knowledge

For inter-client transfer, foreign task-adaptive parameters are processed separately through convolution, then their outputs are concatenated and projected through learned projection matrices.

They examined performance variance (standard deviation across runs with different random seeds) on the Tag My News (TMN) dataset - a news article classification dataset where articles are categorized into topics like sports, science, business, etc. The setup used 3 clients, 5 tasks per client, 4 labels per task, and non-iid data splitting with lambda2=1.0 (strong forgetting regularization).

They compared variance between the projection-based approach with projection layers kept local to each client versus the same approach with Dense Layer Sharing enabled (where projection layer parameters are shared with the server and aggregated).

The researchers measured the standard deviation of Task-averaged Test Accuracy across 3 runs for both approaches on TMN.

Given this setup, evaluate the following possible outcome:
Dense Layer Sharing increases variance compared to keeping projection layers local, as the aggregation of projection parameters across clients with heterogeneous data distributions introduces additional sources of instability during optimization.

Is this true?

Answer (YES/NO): YES